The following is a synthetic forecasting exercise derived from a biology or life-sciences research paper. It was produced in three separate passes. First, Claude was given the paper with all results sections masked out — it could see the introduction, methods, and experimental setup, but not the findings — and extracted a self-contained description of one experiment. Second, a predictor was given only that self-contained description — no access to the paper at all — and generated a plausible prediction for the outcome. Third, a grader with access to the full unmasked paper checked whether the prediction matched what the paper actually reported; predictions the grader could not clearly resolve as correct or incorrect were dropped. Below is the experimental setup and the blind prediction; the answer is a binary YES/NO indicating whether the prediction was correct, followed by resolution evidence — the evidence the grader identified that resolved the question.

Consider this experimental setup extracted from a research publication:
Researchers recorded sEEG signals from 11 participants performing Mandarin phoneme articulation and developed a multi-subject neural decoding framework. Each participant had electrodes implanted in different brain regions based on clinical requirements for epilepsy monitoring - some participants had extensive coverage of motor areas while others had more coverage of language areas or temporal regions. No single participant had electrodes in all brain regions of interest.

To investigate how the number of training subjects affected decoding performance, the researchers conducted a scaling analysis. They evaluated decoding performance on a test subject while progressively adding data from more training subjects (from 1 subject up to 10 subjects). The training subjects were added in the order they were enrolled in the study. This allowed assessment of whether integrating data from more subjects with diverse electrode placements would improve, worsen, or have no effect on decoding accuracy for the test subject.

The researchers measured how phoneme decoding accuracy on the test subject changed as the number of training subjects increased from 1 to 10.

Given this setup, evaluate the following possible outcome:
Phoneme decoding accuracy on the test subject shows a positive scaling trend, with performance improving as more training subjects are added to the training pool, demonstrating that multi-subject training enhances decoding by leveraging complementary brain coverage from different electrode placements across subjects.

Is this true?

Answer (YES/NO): NO